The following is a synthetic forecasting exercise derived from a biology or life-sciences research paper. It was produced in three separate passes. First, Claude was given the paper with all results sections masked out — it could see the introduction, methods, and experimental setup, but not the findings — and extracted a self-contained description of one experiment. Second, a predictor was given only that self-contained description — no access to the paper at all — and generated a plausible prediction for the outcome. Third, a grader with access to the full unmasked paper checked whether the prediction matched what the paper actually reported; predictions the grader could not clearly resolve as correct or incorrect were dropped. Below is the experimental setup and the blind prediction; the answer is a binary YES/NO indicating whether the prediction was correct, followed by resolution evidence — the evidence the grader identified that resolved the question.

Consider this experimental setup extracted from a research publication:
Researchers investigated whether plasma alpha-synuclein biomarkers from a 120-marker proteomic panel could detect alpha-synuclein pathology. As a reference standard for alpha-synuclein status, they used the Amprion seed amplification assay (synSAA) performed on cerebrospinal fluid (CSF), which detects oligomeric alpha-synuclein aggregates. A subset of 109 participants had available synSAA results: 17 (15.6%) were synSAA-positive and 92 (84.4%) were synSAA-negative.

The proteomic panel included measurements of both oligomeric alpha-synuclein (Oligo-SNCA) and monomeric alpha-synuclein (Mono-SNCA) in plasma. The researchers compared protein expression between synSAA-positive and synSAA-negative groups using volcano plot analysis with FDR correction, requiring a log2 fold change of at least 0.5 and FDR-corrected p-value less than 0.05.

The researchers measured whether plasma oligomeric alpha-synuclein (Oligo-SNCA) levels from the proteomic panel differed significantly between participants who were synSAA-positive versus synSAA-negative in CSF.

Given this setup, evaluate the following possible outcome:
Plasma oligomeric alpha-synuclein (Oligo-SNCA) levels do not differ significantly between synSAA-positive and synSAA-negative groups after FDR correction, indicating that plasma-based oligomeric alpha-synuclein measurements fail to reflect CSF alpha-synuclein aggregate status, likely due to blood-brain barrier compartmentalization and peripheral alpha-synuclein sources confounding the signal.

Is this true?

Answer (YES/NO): YES